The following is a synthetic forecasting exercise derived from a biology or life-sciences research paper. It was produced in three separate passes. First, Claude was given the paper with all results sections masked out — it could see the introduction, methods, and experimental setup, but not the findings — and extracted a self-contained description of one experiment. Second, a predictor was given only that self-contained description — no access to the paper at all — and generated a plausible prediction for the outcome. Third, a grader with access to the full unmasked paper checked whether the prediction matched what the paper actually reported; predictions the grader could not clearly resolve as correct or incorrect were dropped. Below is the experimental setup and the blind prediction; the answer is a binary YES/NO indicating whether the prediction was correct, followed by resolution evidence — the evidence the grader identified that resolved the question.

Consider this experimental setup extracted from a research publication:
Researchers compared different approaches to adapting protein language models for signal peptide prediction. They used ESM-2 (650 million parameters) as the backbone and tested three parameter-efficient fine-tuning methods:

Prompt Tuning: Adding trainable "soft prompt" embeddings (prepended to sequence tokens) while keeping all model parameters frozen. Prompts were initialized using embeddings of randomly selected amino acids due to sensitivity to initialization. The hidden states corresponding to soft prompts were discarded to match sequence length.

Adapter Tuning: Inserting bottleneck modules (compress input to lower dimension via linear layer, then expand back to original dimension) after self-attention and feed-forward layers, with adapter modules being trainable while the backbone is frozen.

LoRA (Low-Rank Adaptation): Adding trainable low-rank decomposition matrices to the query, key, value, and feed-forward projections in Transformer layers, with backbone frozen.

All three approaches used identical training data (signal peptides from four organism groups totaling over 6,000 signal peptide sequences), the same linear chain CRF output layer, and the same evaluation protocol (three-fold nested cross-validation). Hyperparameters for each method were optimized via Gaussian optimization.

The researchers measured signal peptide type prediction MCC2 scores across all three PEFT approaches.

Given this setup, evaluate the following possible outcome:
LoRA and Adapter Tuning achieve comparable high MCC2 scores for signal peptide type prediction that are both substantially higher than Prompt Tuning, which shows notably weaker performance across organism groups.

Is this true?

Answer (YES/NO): NO